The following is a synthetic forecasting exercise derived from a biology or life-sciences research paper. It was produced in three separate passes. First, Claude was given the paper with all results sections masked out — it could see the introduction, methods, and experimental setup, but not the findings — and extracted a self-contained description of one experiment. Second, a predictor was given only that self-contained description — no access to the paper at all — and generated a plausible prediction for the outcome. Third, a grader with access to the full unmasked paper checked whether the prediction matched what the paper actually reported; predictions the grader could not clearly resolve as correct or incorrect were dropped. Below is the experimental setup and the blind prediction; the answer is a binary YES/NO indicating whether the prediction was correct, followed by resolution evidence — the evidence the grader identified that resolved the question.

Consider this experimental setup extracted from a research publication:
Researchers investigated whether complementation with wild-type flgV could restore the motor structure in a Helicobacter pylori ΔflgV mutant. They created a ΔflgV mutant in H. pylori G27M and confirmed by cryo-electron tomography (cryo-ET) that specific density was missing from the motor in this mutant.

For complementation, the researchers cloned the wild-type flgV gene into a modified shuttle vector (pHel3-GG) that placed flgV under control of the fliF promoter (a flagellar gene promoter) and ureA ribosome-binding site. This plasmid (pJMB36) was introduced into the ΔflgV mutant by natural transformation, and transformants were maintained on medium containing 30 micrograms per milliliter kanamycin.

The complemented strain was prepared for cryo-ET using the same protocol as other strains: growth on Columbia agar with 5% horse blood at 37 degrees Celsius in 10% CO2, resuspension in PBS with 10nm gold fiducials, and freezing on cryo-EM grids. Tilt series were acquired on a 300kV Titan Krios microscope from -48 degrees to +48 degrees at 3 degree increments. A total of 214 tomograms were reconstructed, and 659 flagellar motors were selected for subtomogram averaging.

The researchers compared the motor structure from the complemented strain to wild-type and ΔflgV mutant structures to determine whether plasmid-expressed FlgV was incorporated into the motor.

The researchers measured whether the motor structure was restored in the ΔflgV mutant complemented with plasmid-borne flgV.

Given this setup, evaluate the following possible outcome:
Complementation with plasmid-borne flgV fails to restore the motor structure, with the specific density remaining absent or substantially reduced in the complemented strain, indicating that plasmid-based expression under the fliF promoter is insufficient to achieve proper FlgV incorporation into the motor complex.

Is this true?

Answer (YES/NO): NO